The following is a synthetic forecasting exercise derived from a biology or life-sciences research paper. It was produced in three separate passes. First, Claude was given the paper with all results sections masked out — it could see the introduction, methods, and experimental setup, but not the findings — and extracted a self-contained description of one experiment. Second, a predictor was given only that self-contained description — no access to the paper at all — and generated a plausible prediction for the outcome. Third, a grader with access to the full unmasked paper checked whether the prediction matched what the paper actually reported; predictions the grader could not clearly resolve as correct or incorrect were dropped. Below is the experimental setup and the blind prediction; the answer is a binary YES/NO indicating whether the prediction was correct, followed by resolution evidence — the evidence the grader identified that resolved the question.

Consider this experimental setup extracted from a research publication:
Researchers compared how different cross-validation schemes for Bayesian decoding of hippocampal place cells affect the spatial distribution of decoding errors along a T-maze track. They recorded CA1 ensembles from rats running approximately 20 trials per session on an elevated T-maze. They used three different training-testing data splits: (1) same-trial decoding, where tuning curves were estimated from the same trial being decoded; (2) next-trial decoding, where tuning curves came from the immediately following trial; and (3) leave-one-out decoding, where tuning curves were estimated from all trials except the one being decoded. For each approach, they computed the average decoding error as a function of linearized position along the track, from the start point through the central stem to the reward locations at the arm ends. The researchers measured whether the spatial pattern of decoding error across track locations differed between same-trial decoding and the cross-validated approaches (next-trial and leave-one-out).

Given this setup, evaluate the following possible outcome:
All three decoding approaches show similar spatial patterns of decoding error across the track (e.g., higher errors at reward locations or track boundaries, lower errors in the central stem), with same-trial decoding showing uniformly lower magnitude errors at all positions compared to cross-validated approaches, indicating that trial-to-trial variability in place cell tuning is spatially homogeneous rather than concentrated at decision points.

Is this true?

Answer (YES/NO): NO